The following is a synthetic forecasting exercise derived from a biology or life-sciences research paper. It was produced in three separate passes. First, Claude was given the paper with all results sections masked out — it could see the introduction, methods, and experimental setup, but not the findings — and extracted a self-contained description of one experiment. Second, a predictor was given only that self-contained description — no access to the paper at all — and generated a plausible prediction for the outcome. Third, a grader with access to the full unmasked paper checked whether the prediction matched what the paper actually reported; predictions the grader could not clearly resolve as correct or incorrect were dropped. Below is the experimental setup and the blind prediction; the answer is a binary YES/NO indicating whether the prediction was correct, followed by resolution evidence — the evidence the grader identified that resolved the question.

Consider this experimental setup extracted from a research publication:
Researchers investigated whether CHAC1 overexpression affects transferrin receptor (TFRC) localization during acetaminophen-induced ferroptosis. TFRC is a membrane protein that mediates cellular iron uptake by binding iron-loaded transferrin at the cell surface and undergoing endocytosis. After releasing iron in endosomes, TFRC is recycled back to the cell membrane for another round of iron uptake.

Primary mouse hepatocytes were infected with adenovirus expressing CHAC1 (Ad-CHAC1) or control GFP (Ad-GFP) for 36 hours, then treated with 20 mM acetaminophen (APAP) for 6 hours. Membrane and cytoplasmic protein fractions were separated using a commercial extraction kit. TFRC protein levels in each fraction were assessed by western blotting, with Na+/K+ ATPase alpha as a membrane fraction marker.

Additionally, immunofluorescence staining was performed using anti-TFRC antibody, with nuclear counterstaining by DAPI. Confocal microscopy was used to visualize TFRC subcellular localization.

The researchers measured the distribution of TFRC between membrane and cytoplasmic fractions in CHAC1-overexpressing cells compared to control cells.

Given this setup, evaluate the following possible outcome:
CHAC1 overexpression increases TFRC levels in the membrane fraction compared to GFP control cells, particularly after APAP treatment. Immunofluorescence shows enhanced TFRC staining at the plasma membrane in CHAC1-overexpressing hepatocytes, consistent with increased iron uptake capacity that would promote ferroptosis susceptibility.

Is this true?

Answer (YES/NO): NO